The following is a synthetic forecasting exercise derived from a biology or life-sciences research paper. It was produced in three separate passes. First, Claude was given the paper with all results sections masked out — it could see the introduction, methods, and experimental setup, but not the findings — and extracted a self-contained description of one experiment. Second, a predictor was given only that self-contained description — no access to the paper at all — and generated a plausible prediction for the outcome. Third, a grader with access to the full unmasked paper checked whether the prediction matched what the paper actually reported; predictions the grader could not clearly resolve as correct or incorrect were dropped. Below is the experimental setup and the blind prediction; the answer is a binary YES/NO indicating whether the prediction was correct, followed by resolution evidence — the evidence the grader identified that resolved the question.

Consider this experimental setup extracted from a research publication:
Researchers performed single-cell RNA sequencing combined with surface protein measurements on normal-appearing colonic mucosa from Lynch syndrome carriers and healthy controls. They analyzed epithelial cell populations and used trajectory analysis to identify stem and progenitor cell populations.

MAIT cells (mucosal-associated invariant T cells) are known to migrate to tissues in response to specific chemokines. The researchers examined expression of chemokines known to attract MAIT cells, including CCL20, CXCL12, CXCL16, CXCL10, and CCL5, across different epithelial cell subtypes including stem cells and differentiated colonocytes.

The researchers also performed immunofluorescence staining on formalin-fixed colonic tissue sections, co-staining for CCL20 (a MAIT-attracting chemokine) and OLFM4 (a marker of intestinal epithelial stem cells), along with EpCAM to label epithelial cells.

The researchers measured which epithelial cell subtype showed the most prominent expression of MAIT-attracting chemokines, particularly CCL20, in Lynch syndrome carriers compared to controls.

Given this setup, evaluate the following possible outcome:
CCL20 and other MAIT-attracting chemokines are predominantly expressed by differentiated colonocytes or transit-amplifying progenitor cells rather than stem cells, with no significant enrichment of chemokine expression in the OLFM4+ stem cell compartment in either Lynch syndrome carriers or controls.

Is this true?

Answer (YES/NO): NO